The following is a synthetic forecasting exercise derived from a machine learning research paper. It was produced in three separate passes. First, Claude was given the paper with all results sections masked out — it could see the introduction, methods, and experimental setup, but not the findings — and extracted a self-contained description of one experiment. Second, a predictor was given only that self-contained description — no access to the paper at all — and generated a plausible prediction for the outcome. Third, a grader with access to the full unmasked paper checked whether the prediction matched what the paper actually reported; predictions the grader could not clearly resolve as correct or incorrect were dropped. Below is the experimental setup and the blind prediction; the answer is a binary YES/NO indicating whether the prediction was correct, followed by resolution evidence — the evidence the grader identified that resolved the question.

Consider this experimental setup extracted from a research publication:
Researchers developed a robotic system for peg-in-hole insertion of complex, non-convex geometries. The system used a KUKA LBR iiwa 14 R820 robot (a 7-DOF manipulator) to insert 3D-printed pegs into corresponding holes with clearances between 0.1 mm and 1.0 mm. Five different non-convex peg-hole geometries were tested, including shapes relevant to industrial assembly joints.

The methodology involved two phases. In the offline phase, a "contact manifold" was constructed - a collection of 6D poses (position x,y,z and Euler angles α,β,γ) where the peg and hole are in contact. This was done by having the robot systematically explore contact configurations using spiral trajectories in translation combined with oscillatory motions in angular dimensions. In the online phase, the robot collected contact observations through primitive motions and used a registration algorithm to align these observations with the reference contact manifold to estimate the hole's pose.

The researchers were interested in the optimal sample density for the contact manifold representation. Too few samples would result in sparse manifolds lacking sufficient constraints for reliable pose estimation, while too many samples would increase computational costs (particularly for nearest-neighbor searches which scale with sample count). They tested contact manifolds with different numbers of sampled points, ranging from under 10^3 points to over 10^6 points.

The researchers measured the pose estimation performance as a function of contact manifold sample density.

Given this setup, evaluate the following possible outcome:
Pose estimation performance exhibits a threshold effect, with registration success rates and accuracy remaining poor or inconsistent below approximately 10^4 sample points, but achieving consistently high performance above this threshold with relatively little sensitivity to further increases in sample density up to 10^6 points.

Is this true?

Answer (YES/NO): NO